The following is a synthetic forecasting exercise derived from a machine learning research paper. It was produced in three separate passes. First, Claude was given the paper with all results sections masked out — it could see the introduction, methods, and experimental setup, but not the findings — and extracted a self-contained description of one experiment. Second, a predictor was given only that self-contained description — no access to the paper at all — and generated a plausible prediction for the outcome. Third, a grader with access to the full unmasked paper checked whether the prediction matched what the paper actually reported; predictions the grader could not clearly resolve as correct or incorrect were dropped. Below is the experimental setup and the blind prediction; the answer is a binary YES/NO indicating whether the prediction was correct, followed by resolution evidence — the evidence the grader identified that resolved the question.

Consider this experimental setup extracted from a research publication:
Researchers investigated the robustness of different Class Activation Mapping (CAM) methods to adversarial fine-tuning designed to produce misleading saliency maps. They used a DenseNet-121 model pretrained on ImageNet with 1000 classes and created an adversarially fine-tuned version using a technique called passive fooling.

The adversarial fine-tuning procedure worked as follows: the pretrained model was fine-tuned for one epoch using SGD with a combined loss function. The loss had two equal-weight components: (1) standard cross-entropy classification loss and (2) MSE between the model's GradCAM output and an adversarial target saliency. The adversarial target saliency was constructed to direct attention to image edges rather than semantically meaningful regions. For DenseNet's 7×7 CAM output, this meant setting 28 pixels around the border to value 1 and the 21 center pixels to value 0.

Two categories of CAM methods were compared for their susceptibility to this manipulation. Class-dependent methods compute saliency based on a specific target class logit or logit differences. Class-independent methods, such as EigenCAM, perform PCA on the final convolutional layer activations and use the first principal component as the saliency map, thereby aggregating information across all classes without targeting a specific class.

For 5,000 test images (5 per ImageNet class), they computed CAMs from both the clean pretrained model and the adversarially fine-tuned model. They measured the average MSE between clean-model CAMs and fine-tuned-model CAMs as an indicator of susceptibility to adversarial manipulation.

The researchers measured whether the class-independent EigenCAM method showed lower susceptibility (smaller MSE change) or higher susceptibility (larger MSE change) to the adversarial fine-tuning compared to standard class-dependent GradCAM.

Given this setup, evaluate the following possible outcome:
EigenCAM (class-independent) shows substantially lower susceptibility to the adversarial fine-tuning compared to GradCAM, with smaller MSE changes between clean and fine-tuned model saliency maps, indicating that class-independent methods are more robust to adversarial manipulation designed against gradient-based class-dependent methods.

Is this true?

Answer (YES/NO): YES